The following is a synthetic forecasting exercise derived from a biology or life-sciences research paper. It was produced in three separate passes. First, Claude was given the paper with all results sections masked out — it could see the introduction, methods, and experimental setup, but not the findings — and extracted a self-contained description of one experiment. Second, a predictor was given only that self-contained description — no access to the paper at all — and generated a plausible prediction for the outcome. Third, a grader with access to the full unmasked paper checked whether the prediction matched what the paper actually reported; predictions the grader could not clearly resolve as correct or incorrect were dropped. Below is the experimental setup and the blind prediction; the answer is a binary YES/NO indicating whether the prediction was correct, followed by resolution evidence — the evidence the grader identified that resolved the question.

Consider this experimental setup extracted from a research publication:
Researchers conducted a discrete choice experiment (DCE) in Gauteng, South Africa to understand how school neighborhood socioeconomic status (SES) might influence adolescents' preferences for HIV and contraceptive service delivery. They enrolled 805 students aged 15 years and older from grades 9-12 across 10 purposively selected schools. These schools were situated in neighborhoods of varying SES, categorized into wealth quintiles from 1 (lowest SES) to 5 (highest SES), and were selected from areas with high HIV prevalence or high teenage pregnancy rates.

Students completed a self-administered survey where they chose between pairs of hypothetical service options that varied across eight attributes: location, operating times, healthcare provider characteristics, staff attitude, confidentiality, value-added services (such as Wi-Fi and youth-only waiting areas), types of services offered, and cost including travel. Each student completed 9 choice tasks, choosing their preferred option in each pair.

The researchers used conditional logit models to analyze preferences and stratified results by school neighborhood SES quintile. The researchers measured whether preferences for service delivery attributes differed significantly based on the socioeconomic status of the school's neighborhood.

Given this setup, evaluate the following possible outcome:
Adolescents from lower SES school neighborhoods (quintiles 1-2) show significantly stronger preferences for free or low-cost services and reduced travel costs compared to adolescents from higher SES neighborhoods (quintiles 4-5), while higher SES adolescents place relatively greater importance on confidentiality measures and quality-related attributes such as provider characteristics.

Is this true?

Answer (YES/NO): NO